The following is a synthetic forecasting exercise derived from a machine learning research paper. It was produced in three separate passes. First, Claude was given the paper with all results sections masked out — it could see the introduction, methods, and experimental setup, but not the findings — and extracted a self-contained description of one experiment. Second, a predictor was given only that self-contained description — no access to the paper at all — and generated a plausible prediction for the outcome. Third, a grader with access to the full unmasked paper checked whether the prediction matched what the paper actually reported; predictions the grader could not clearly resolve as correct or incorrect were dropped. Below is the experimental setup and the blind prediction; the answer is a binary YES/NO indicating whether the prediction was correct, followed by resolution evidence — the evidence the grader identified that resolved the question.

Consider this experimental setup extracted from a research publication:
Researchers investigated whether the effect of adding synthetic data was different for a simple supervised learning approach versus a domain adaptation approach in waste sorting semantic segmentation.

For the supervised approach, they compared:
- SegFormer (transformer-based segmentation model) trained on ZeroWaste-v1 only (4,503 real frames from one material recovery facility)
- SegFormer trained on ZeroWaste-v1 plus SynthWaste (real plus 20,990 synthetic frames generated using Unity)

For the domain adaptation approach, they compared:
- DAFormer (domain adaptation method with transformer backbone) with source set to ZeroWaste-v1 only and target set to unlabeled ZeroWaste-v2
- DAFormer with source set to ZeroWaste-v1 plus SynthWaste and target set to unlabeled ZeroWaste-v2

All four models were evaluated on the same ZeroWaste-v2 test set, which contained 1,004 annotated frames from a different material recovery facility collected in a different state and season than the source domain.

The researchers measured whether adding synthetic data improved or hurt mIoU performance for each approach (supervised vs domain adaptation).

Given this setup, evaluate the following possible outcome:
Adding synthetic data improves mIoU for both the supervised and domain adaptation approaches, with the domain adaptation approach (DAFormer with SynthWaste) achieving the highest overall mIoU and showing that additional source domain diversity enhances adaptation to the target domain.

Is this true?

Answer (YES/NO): NO